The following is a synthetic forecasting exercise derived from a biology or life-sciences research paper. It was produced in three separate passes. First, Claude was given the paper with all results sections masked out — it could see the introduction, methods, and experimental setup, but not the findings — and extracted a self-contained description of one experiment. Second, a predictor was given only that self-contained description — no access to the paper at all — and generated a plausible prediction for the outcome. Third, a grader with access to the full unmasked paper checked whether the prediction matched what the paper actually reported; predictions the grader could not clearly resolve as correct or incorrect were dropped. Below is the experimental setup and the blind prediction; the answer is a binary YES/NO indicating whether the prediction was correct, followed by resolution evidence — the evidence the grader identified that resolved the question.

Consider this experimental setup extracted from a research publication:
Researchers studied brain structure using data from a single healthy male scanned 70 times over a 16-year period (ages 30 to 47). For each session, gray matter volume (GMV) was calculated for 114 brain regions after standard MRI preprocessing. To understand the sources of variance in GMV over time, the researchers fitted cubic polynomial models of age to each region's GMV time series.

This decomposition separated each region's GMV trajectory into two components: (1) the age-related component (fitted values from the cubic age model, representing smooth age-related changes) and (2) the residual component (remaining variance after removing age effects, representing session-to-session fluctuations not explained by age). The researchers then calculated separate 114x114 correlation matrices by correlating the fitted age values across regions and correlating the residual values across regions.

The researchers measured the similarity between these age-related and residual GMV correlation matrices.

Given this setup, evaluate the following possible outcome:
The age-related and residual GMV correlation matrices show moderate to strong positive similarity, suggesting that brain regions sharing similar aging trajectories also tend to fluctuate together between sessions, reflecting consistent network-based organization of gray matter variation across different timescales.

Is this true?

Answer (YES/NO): YES